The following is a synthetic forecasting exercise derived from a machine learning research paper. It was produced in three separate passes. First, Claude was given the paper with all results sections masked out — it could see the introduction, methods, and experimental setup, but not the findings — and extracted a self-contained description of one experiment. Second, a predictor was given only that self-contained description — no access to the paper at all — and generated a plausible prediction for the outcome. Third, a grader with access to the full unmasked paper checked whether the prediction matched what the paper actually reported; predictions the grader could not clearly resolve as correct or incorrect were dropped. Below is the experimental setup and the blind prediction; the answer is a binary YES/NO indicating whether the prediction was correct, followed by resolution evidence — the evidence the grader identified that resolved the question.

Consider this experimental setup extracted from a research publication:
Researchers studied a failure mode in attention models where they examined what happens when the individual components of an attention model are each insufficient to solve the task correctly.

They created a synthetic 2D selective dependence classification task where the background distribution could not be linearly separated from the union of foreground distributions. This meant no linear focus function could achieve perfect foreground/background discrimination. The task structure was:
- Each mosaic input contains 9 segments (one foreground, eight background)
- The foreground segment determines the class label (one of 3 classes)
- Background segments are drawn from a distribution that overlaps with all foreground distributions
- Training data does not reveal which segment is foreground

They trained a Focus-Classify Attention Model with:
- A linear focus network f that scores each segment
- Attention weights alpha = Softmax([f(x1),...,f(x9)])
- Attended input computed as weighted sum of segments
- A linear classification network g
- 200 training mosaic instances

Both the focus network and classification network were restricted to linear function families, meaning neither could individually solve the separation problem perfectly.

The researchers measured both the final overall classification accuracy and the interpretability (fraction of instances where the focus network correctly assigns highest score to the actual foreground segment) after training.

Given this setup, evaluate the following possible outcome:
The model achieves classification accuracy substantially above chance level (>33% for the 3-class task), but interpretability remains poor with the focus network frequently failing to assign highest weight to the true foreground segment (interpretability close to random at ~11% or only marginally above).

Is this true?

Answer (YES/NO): NO